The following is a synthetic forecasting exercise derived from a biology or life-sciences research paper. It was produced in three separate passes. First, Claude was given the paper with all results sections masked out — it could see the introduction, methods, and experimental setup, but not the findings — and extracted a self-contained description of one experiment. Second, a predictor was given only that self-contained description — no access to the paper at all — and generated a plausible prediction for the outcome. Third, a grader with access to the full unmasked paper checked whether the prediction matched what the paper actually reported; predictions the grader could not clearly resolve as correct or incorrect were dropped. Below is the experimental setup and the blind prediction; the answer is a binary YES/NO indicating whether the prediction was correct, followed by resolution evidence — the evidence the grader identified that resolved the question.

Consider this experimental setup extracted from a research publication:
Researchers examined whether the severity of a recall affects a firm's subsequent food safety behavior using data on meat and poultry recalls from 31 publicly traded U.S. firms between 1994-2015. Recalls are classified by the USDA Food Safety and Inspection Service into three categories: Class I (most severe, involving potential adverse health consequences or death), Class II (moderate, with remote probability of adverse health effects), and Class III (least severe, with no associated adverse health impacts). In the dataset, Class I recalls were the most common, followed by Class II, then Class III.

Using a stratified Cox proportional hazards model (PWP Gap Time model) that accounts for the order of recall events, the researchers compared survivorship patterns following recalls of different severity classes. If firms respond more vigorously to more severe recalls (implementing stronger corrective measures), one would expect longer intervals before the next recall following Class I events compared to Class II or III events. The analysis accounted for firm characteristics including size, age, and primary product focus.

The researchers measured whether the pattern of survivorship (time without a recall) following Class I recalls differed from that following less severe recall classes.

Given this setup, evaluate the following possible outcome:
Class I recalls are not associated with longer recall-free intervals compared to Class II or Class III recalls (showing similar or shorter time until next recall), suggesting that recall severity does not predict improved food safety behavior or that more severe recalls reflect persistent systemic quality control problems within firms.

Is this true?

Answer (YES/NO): NO